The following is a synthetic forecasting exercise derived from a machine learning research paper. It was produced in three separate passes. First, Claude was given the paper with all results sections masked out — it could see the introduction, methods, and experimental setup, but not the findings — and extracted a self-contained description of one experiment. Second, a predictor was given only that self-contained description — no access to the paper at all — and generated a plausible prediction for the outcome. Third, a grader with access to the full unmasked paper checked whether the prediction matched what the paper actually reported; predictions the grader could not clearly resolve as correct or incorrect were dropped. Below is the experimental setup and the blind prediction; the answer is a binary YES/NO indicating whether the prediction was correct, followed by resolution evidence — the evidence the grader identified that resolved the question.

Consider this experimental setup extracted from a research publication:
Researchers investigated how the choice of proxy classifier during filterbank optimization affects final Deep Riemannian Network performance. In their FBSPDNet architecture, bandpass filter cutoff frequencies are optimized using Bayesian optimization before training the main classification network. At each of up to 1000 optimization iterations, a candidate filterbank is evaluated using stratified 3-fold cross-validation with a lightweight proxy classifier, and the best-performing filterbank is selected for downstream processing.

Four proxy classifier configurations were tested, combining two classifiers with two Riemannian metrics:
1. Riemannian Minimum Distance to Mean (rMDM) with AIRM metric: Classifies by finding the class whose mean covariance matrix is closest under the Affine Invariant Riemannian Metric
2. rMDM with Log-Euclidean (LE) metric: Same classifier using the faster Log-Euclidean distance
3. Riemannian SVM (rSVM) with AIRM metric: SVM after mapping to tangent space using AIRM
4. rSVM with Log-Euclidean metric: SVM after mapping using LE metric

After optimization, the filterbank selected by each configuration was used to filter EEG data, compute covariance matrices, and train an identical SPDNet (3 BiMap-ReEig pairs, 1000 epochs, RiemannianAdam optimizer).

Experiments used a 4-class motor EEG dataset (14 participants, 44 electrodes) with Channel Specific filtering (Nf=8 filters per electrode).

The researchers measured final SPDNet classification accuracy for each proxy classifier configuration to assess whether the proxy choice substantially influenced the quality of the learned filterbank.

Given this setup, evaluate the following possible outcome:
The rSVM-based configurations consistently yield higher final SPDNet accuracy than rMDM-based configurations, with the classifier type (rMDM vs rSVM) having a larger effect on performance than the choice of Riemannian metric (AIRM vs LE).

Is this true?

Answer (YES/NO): YES